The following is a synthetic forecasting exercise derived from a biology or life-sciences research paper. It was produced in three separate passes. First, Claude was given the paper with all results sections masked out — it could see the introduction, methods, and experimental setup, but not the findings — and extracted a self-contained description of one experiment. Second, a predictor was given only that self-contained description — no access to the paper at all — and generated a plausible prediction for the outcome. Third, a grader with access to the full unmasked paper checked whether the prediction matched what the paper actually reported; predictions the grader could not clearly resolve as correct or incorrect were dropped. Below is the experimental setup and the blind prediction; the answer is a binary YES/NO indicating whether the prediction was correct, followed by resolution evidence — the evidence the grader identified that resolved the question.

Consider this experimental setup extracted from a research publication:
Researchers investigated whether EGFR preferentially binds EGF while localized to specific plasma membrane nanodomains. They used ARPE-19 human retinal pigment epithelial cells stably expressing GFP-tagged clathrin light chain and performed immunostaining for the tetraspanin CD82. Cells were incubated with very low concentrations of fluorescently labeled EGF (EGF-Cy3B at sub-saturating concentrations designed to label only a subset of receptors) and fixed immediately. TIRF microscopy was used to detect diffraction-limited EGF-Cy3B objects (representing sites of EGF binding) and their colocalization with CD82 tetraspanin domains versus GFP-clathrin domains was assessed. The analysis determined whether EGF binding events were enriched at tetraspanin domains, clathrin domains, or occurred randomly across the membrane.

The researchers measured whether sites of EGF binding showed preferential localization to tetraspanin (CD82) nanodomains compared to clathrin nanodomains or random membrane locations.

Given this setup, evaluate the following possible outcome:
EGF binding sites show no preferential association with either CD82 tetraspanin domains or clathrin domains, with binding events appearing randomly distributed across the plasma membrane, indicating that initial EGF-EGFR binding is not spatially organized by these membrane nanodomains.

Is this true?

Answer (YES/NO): NO